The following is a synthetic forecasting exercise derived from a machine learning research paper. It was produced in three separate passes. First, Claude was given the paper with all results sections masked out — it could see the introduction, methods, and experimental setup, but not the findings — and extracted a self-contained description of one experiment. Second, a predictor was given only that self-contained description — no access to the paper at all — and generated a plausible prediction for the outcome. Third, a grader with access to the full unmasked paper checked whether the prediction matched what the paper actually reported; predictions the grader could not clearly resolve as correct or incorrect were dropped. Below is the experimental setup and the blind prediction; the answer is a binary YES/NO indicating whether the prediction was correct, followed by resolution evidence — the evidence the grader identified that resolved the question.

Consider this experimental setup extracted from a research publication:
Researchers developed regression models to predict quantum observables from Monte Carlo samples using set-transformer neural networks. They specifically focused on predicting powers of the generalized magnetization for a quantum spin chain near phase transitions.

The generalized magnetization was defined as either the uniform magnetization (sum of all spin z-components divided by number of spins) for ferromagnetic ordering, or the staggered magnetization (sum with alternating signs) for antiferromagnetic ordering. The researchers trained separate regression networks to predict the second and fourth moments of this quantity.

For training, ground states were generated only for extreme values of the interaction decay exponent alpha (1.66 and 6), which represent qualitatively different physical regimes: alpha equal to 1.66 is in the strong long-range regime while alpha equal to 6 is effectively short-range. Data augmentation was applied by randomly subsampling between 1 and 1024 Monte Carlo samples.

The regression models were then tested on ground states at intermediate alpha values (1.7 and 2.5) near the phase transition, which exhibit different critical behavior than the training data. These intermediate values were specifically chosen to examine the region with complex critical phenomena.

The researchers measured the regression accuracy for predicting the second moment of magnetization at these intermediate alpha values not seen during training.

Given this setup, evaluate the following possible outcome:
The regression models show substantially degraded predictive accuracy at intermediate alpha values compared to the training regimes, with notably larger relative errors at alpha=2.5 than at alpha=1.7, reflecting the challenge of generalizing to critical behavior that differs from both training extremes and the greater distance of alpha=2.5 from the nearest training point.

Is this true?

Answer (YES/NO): NO